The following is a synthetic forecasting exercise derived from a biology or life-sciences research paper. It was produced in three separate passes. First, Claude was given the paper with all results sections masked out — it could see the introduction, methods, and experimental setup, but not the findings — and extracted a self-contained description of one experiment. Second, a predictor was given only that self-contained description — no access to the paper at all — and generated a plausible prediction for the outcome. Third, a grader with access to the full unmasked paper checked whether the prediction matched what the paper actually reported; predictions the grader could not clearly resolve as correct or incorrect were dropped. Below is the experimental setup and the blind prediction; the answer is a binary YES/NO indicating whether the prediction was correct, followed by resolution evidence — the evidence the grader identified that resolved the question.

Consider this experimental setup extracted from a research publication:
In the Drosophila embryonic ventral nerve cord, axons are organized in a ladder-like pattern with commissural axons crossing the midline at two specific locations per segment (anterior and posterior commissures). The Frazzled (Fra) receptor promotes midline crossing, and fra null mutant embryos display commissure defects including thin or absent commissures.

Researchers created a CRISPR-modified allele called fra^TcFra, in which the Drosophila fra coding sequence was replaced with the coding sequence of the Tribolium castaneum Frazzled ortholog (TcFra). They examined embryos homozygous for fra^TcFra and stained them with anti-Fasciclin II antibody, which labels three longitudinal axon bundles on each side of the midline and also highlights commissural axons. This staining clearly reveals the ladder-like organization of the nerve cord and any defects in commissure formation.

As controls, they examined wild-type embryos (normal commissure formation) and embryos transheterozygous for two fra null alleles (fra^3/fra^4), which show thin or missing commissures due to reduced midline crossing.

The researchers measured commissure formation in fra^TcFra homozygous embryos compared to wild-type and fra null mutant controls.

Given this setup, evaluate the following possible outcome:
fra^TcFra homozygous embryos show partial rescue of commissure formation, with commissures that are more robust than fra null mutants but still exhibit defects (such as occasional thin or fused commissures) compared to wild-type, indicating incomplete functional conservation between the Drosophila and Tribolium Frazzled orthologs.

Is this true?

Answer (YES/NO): NO